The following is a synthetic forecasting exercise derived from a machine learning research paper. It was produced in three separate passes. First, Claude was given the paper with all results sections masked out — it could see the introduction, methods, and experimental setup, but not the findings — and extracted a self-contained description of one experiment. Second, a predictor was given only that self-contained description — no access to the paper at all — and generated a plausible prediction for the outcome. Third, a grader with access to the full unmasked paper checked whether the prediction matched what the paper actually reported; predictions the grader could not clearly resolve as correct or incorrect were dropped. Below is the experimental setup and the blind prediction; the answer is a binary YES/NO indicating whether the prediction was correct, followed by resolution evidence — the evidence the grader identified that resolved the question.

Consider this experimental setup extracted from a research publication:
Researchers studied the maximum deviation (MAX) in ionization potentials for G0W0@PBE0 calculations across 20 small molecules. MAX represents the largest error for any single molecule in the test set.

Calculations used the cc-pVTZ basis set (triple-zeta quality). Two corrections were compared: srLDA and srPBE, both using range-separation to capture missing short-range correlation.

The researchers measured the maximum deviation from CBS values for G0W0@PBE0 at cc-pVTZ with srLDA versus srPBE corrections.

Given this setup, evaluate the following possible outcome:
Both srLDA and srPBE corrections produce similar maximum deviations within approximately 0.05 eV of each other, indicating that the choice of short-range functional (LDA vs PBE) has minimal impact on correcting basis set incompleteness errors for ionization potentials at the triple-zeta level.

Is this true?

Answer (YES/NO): YES